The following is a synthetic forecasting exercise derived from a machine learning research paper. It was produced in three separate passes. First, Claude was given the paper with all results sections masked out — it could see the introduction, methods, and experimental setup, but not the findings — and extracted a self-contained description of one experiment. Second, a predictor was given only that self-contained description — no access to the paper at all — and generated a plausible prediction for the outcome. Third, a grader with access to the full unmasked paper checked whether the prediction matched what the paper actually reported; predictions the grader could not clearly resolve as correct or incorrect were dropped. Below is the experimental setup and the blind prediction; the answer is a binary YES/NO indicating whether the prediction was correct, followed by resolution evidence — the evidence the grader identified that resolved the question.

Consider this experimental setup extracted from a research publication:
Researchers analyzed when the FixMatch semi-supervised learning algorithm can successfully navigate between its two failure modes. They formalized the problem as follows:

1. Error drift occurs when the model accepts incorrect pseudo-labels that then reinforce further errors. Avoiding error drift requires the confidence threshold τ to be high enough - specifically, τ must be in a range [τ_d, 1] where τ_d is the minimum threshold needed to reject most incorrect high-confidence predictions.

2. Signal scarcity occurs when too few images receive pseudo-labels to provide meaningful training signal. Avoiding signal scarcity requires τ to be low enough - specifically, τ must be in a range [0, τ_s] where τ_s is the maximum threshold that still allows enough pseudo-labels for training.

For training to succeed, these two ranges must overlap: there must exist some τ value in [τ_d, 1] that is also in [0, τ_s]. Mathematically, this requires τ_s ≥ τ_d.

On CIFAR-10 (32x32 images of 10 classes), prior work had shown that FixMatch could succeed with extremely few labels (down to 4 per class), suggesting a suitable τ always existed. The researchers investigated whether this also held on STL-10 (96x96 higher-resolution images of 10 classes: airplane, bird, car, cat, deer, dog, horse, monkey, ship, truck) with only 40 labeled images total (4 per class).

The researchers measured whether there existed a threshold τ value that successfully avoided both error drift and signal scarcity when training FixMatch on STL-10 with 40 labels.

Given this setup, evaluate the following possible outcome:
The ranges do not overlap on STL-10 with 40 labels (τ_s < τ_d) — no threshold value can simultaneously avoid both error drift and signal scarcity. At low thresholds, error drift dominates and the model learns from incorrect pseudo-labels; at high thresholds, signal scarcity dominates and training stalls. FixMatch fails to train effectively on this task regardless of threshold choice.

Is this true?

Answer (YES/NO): YES